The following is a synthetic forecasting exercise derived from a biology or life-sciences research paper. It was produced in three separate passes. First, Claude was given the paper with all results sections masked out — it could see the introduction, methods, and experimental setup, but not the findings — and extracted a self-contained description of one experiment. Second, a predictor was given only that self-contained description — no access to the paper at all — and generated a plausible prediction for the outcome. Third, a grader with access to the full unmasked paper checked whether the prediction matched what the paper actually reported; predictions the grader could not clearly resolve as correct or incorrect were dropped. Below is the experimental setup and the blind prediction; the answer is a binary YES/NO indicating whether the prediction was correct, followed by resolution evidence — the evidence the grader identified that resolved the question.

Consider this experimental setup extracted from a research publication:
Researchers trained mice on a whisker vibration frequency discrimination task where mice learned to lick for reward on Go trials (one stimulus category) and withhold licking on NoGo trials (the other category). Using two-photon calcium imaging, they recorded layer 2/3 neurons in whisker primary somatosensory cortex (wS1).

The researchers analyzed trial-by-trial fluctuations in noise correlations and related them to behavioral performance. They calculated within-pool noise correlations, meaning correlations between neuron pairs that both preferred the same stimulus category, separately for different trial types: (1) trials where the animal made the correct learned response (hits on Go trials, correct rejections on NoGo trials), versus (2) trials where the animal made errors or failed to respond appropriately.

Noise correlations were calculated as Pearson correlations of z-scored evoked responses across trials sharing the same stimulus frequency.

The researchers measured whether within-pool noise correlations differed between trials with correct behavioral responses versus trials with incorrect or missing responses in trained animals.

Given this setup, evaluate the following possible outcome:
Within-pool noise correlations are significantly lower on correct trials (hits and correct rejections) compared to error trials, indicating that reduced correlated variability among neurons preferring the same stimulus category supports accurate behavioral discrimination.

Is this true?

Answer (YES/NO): NO